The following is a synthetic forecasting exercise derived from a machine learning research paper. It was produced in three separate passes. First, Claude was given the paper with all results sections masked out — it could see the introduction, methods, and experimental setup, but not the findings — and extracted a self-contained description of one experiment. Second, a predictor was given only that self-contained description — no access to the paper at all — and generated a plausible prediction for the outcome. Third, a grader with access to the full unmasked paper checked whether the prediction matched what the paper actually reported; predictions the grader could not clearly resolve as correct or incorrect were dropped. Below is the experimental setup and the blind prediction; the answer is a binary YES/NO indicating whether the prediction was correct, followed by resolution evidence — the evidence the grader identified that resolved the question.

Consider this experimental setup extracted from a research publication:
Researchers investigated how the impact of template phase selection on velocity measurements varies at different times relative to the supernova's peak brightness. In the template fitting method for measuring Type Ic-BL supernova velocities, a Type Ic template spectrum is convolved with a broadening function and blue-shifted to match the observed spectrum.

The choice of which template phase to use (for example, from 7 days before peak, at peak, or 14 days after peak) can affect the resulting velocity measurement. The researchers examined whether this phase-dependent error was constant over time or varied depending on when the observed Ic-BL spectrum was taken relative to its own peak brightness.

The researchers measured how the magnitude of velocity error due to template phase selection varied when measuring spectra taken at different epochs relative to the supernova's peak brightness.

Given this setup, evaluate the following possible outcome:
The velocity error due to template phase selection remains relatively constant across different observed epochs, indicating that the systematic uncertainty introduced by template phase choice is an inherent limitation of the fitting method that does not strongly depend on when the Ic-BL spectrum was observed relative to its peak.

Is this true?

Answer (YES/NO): NO